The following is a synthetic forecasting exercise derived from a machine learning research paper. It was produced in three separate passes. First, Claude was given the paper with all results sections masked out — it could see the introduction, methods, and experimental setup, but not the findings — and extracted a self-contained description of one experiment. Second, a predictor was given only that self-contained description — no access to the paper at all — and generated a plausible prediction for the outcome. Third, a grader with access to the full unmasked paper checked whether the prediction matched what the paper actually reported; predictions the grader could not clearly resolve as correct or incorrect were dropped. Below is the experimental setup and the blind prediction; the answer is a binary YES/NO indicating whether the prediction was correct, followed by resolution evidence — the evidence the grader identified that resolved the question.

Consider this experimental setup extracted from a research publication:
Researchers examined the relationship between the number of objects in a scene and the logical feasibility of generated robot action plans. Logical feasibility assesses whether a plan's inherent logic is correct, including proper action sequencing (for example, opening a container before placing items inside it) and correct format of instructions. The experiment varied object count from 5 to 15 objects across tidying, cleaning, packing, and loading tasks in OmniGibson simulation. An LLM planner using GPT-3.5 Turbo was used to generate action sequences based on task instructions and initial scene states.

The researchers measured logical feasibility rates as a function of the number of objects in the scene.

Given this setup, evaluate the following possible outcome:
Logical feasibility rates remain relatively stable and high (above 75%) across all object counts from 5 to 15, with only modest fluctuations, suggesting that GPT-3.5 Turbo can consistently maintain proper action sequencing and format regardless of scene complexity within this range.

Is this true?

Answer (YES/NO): NO